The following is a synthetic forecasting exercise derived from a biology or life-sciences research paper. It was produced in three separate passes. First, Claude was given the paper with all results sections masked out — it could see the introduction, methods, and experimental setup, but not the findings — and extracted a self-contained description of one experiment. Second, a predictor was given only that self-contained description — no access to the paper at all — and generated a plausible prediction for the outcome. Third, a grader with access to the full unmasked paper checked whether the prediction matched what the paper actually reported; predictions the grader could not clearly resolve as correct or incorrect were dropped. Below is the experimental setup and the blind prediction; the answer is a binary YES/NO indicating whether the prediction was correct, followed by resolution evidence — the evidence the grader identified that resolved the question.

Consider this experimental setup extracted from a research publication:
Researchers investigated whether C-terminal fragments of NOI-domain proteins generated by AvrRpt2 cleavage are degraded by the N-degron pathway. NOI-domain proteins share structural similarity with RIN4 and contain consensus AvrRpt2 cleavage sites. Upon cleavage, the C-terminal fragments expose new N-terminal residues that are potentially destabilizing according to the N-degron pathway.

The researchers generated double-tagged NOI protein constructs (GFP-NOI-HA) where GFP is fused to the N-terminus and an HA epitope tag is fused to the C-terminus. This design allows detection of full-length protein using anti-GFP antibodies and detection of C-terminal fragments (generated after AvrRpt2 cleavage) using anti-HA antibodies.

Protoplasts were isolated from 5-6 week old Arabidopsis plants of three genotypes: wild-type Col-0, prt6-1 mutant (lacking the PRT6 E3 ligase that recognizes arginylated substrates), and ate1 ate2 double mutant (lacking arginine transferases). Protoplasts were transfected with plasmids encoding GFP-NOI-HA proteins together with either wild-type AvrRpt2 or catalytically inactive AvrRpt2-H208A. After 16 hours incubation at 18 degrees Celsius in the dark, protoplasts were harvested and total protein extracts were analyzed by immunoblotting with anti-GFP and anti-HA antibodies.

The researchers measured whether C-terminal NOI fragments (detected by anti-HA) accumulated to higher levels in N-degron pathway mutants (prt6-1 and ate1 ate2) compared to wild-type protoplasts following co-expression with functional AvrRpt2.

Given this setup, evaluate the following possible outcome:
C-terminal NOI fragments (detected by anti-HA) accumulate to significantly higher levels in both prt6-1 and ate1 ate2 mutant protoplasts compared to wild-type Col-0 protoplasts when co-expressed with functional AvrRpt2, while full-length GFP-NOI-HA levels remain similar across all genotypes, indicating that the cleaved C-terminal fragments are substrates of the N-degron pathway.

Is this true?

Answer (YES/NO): NO